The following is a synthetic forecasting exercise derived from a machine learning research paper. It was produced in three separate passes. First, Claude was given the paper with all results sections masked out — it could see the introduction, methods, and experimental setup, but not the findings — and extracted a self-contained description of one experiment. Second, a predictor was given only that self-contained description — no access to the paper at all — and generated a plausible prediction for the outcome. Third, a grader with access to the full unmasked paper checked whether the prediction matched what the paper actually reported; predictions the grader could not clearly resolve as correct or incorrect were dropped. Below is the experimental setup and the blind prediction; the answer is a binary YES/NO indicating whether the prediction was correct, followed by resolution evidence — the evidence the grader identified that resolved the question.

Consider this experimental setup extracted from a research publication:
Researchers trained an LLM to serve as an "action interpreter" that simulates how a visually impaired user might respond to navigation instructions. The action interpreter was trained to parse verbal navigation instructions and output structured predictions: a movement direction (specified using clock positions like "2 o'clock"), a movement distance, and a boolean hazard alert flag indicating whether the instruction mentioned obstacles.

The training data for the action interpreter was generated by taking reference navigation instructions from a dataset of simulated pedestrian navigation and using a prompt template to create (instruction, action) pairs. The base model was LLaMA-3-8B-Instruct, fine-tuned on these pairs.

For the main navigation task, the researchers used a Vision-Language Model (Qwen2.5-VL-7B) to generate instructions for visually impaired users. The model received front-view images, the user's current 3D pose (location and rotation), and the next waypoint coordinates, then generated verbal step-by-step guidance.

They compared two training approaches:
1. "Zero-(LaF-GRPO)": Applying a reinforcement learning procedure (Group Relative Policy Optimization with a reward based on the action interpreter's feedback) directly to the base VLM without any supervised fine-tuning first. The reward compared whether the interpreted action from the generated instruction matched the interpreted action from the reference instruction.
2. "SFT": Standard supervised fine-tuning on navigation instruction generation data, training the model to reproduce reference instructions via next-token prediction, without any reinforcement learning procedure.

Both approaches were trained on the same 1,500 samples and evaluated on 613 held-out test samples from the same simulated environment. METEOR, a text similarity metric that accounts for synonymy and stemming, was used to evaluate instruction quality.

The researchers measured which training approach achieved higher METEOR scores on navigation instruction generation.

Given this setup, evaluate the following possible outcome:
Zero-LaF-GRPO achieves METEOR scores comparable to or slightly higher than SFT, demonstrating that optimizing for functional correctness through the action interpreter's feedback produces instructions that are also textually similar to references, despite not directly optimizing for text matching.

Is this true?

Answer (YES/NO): NO